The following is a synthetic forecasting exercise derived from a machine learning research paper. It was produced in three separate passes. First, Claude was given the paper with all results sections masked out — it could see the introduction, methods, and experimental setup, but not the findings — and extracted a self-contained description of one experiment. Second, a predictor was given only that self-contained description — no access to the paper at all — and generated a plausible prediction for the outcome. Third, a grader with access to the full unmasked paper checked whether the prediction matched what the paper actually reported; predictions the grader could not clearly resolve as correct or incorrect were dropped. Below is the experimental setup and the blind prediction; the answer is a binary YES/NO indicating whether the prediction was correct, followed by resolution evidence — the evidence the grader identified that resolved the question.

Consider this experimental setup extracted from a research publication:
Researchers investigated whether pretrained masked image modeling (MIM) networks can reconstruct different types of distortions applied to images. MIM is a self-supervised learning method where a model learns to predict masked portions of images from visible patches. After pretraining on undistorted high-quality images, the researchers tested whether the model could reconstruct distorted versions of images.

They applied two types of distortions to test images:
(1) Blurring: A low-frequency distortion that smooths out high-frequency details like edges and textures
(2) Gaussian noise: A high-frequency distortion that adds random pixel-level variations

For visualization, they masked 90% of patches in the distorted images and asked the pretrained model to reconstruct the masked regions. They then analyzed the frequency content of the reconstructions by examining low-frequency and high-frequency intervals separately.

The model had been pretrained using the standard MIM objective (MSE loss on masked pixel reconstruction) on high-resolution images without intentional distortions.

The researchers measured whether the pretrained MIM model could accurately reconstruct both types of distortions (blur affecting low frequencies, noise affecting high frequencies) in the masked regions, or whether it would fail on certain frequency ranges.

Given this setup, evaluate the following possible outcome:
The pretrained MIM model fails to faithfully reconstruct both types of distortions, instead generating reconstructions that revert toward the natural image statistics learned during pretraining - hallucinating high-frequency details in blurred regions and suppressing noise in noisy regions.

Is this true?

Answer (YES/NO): NO